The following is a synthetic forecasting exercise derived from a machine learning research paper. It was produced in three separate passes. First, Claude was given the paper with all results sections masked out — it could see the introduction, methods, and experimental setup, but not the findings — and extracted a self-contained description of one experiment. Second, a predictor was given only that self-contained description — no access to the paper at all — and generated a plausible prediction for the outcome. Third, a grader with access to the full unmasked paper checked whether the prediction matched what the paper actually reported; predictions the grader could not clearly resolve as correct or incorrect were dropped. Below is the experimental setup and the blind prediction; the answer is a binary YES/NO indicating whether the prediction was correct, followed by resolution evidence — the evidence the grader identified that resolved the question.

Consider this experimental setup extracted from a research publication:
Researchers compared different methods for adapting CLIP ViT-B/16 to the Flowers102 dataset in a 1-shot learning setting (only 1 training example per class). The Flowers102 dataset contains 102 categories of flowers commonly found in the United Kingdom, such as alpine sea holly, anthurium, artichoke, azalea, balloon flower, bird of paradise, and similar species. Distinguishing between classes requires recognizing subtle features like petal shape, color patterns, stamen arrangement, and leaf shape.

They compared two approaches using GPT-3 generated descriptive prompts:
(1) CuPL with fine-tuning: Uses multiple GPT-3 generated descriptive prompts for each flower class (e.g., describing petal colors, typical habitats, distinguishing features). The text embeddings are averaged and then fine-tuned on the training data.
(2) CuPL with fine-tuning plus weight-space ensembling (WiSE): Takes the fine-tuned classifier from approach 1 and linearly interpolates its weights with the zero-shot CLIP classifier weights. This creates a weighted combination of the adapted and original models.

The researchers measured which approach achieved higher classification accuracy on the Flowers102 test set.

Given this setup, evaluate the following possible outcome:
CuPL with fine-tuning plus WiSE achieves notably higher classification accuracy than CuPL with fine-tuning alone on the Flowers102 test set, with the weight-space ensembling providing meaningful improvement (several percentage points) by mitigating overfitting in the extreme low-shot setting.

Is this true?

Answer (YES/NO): NO